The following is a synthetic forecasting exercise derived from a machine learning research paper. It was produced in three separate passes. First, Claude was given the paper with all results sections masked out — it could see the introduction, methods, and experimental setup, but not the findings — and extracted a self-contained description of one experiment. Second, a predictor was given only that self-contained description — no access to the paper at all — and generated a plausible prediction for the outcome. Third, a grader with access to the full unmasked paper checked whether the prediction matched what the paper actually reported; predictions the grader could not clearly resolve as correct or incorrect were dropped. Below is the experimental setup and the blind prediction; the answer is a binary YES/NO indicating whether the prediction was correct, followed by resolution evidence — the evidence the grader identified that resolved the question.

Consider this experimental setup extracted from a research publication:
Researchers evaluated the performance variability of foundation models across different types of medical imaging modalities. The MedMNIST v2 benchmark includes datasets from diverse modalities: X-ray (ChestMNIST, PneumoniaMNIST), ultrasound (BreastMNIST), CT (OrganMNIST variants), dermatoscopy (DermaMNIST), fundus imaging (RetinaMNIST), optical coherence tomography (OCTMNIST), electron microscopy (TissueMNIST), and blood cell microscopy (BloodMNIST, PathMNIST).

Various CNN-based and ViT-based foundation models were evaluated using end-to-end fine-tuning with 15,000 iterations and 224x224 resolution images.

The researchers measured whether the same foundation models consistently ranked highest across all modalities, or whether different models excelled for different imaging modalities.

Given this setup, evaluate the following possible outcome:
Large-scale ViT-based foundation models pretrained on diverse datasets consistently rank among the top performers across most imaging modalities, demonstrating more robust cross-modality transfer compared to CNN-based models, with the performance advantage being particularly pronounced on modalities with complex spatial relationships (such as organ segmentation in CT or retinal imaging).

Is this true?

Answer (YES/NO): NO